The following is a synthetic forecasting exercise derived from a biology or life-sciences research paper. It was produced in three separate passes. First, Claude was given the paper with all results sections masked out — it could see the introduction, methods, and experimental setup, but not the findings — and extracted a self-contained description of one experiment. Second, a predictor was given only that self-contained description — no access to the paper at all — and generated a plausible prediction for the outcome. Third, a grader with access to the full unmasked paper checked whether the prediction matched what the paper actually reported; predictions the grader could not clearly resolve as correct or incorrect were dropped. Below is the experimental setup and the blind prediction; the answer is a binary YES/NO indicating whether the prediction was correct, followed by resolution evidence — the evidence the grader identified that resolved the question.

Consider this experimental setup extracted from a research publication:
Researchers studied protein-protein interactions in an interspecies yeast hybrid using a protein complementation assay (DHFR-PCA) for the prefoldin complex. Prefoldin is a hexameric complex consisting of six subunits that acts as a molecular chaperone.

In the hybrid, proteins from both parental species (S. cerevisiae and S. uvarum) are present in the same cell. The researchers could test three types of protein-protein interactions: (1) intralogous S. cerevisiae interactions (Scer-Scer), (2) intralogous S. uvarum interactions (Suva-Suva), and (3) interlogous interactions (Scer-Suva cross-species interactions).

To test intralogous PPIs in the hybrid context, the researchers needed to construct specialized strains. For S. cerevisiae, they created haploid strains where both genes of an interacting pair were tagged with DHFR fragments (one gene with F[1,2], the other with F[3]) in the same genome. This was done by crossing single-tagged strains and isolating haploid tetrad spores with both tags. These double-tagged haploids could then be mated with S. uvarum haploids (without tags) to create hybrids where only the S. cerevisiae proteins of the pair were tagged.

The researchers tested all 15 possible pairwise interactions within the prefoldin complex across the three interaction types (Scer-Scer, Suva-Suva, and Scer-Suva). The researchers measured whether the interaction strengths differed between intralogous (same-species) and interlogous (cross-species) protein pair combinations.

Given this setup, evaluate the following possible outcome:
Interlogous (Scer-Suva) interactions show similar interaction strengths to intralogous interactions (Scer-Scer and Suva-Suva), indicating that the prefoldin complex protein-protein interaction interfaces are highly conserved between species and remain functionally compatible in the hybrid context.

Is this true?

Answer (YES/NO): YES